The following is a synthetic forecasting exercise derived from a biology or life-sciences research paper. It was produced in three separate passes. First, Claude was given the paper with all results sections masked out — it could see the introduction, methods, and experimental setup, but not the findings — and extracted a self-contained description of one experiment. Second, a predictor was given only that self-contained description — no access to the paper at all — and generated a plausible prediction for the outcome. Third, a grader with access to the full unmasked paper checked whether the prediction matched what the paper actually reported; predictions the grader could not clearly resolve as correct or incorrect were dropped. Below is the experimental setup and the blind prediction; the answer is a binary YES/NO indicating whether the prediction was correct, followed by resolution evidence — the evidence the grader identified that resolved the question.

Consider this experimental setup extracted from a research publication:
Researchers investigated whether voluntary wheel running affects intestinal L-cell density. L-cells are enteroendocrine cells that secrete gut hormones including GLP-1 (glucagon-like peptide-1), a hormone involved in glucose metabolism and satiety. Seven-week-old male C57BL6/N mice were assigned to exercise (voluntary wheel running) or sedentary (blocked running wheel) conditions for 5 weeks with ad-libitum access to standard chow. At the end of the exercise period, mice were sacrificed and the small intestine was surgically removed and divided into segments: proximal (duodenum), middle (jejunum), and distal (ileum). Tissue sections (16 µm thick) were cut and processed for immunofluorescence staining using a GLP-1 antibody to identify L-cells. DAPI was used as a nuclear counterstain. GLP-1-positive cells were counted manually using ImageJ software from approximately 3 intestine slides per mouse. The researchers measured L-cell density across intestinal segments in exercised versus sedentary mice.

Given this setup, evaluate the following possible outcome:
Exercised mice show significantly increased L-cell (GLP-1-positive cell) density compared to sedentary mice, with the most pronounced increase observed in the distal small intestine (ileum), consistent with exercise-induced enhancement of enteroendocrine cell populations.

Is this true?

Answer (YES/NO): YES